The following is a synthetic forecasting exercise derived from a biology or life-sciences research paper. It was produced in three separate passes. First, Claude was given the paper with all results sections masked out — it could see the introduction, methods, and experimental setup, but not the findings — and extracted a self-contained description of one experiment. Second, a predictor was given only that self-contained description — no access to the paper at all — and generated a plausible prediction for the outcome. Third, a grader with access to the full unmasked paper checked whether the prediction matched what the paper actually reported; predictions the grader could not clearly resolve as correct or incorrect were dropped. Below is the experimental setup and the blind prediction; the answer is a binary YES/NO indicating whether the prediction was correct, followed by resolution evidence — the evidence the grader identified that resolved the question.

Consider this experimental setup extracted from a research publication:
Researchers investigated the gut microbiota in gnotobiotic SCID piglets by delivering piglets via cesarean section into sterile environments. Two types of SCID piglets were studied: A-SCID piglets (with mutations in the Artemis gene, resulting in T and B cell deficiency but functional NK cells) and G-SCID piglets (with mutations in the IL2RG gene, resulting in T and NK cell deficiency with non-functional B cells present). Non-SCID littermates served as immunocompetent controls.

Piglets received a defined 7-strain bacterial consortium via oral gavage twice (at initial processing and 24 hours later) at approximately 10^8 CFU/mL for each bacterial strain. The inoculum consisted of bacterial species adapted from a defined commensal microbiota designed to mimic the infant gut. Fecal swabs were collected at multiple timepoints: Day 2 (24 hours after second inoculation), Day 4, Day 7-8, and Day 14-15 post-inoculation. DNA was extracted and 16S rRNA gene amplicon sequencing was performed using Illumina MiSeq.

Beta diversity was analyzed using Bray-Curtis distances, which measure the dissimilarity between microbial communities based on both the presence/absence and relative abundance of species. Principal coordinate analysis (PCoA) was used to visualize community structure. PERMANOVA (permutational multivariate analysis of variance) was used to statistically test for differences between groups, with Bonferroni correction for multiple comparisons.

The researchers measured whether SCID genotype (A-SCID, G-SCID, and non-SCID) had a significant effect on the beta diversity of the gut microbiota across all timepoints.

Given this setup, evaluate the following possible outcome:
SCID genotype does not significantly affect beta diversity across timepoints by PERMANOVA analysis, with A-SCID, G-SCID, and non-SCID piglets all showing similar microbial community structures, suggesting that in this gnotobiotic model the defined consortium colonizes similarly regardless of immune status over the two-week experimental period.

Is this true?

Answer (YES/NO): YES